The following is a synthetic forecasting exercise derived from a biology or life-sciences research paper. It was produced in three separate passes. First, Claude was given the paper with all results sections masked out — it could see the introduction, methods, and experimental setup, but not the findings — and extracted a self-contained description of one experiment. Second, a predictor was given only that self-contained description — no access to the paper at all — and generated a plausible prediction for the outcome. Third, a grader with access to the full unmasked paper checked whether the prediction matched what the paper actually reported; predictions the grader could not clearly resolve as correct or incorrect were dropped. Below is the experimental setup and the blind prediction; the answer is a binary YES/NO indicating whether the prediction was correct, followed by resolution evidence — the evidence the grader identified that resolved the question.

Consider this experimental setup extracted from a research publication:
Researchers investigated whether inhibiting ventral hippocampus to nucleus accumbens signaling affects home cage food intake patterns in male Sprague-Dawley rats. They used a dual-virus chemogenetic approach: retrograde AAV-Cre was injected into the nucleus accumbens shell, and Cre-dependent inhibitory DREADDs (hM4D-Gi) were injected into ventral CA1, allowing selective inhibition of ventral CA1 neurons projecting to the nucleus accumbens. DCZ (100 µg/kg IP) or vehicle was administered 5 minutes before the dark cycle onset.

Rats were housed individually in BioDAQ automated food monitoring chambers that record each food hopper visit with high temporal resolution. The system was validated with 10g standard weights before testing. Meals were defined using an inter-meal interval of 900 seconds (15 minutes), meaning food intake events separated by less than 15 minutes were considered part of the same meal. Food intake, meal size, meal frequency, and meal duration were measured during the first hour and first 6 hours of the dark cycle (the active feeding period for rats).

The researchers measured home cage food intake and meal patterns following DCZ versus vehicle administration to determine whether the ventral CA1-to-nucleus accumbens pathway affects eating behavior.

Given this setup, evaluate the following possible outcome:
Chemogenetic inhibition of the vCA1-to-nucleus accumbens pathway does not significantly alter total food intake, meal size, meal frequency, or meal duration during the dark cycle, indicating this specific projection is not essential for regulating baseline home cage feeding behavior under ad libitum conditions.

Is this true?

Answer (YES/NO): YES